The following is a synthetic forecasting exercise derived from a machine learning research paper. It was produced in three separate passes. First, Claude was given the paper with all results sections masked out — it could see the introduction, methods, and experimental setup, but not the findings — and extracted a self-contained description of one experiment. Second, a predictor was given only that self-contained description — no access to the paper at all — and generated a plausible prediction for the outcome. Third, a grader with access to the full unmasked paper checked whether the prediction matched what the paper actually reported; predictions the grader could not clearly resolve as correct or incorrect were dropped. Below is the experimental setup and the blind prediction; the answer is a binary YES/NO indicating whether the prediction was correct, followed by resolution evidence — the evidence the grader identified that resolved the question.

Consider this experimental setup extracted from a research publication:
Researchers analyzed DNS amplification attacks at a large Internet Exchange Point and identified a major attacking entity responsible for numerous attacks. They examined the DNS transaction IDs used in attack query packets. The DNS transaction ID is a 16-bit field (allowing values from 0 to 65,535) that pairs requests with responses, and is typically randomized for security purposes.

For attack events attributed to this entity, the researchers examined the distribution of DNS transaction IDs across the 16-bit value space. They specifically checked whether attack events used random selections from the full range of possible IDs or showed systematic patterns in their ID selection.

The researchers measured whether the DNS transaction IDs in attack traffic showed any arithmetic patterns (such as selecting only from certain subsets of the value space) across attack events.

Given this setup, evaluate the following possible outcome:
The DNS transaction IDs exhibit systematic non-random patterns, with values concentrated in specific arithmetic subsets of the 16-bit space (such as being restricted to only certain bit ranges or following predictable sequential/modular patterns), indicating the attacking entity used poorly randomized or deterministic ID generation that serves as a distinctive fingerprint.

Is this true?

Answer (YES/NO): YES